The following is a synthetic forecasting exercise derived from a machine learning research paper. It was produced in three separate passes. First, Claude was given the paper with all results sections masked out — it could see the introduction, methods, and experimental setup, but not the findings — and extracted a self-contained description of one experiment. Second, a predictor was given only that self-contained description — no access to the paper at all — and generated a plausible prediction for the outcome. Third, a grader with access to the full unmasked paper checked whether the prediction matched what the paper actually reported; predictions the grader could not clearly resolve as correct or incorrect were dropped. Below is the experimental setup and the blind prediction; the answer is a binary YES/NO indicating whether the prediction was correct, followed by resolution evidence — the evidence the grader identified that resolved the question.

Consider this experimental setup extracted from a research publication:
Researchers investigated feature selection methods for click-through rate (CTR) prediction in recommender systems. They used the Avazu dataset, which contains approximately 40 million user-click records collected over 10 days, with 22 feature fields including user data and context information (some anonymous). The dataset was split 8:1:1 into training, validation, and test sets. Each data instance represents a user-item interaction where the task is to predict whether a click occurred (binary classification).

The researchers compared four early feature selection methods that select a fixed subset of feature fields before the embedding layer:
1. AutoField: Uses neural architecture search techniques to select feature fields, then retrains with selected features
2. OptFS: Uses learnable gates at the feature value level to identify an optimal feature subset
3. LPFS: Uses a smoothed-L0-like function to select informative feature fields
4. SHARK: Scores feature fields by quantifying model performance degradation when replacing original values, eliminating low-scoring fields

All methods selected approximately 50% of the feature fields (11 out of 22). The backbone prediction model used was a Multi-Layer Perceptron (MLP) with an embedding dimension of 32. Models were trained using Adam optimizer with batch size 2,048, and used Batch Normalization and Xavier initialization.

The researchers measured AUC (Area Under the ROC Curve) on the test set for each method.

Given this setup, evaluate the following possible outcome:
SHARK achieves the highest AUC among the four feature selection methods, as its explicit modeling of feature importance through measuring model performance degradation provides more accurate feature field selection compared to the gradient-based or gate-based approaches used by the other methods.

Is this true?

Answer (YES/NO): NO